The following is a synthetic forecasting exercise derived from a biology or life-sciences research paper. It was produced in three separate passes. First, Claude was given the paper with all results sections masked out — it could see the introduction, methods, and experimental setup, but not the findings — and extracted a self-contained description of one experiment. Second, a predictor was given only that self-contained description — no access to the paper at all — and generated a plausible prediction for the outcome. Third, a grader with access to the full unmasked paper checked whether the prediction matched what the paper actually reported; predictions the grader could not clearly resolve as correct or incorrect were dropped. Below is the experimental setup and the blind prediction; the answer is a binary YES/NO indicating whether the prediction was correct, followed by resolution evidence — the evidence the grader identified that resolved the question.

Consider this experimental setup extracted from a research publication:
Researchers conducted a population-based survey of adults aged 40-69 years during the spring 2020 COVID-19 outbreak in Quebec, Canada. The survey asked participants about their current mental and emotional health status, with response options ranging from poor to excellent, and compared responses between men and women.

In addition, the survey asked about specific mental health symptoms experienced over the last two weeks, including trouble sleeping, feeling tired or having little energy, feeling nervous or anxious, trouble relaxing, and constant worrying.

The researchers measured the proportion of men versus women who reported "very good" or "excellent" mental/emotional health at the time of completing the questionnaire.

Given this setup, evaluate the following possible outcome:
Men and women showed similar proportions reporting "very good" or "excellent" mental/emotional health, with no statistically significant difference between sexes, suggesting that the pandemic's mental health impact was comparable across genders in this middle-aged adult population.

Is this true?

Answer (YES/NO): NO